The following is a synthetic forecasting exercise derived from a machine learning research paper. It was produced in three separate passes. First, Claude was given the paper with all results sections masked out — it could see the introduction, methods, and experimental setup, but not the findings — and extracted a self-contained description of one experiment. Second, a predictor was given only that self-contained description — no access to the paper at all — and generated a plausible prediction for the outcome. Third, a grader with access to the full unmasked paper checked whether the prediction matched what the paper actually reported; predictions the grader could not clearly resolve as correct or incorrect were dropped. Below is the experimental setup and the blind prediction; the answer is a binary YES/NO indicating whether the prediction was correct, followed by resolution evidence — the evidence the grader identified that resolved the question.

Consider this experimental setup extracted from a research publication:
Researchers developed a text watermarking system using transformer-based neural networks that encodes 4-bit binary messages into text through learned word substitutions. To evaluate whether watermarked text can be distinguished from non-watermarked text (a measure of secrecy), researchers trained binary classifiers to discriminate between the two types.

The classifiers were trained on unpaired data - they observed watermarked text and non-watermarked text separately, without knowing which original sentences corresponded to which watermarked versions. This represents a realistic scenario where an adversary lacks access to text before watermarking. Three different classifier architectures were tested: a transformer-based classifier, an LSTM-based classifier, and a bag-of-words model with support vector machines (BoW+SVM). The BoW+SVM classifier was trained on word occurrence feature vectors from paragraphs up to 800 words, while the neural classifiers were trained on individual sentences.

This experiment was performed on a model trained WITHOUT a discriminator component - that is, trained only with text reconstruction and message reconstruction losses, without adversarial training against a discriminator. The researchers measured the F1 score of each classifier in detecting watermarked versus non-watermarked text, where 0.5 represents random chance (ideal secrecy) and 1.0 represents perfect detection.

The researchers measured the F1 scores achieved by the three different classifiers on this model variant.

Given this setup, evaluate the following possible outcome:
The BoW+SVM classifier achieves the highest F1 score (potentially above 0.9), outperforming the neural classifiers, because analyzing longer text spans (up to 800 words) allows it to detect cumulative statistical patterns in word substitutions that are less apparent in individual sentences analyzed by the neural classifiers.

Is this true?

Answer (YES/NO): YES